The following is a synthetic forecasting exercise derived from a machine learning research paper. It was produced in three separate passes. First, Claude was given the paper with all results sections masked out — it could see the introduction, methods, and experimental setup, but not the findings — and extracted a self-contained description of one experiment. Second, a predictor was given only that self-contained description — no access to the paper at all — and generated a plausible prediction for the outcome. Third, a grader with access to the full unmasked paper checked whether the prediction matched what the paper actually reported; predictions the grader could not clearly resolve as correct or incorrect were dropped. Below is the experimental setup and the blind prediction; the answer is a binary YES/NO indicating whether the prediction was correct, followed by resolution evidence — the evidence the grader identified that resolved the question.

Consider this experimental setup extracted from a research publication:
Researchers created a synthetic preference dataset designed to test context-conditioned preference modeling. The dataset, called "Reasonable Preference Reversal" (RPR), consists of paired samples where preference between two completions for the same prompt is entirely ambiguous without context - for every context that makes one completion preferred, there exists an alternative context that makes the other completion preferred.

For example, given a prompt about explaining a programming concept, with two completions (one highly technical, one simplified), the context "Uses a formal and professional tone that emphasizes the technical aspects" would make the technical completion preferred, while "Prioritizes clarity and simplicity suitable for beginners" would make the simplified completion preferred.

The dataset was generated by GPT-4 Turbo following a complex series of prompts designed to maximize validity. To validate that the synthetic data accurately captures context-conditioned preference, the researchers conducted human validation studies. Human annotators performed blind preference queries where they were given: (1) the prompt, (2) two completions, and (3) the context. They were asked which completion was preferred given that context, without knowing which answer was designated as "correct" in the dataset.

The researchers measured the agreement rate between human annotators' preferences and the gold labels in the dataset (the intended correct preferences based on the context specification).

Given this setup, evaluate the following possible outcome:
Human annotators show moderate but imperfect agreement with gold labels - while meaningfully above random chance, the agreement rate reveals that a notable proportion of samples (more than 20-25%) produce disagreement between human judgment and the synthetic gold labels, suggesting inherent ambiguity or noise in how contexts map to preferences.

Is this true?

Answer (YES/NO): NO